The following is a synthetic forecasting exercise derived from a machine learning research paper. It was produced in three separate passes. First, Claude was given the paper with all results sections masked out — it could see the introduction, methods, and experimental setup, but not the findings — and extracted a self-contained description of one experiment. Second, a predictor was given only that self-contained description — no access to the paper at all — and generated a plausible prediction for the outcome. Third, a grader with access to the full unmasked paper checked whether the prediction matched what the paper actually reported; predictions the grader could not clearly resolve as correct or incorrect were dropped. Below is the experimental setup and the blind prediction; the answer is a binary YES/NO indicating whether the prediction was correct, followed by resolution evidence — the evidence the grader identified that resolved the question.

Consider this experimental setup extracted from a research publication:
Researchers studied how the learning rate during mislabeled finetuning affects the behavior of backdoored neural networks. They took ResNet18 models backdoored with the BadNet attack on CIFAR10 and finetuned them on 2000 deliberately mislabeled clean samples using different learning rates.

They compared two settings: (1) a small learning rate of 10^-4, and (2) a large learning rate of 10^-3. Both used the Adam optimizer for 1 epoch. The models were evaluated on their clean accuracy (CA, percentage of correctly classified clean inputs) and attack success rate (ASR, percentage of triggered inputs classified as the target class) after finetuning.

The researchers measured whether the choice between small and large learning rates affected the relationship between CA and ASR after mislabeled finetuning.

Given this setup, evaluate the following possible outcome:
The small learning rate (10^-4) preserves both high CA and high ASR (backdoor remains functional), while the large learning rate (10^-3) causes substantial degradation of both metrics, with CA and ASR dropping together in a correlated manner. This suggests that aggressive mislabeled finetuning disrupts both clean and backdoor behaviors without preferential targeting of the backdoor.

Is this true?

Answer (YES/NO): NO